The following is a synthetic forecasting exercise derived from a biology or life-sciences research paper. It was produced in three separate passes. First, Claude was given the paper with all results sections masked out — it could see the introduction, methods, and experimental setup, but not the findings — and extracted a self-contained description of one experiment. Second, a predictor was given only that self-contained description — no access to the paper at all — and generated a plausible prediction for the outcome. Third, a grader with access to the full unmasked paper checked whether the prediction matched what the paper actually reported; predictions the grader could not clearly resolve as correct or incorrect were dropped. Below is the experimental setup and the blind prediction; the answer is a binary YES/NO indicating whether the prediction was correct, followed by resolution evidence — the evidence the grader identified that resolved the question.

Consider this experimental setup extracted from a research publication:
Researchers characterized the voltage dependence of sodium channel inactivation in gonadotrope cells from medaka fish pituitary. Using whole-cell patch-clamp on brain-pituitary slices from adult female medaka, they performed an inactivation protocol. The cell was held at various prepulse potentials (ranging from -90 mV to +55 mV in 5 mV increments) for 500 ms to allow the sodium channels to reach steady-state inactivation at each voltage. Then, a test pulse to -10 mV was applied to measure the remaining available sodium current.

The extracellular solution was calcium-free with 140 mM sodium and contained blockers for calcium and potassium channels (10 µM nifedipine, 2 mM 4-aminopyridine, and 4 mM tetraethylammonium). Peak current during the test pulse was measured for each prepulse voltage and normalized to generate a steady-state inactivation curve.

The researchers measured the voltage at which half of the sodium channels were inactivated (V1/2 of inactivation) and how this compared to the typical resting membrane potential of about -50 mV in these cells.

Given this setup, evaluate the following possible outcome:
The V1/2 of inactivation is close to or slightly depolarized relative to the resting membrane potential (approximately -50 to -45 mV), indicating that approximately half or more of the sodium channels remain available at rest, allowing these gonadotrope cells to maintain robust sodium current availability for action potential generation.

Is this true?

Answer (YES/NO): NO